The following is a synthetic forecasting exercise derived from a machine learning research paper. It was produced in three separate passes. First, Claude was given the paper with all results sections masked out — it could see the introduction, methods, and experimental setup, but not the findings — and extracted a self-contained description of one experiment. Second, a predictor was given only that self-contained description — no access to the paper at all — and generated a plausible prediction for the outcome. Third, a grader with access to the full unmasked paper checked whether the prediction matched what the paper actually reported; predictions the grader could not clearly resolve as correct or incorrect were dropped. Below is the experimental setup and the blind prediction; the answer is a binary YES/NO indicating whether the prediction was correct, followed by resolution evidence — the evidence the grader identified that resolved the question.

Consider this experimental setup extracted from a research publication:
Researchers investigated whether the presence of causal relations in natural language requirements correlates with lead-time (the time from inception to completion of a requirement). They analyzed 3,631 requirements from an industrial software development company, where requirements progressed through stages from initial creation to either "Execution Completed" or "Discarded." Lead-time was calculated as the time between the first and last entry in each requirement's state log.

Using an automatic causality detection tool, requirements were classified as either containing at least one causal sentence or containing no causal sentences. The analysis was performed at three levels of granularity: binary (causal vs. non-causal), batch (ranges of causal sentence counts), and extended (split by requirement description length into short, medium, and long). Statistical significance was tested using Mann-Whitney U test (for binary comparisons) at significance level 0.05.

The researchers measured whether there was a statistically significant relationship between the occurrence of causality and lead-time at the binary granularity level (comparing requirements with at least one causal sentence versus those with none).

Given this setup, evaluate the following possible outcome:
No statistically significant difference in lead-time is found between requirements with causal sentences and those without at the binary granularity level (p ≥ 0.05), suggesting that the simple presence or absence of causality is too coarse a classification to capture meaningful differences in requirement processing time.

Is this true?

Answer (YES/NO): NO